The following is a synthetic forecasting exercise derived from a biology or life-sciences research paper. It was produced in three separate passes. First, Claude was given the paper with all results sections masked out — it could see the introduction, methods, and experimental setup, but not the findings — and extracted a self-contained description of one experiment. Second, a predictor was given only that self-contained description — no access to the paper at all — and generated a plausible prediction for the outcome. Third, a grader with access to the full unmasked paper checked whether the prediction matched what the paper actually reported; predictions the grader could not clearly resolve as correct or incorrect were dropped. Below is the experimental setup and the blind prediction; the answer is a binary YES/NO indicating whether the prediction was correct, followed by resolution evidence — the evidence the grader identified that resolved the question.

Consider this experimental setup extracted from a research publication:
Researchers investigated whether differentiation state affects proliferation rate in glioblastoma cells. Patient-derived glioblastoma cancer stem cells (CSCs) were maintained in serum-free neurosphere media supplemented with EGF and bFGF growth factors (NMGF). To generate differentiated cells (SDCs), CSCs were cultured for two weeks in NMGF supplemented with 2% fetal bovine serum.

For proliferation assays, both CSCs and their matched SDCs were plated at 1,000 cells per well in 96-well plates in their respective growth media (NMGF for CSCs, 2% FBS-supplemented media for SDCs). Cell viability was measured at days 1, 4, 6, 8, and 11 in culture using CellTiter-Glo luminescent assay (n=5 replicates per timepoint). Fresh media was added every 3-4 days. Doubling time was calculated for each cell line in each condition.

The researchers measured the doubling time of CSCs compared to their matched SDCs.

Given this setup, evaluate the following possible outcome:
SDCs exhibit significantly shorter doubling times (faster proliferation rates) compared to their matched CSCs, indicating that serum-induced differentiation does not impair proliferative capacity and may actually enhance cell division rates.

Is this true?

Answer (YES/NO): NO